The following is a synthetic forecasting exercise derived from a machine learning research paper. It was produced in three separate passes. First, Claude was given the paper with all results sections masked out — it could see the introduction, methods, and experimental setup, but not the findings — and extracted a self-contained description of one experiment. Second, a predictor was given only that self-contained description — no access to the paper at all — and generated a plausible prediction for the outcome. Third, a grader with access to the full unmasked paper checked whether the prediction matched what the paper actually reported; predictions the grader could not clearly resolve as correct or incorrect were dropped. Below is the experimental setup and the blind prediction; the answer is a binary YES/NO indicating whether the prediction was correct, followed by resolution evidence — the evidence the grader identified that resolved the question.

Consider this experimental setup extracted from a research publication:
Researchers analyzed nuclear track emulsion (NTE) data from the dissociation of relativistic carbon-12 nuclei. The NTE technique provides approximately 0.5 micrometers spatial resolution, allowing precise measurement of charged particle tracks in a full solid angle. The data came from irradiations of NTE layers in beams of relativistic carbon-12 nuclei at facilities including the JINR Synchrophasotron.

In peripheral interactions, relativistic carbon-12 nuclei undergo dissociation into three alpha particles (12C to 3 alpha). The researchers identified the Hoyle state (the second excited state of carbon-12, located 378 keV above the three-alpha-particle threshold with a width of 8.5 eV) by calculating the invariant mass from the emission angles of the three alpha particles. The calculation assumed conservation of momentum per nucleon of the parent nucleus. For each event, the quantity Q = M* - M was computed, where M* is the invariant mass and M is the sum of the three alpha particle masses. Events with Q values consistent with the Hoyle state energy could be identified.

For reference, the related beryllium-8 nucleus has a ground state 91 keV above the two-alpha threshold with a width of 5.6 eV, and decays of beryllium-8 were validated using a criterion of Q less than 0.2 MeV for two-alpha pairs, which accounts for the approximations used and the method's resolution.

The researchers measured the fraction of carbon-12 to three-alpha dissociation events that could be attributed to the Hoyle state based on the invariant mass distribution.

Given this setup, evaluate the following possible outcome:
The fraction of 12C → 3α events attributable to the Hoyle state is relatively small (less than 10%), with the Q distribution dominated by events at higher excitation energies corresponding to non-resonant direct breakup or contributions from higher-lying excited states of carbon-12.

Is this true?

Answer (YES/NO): NO